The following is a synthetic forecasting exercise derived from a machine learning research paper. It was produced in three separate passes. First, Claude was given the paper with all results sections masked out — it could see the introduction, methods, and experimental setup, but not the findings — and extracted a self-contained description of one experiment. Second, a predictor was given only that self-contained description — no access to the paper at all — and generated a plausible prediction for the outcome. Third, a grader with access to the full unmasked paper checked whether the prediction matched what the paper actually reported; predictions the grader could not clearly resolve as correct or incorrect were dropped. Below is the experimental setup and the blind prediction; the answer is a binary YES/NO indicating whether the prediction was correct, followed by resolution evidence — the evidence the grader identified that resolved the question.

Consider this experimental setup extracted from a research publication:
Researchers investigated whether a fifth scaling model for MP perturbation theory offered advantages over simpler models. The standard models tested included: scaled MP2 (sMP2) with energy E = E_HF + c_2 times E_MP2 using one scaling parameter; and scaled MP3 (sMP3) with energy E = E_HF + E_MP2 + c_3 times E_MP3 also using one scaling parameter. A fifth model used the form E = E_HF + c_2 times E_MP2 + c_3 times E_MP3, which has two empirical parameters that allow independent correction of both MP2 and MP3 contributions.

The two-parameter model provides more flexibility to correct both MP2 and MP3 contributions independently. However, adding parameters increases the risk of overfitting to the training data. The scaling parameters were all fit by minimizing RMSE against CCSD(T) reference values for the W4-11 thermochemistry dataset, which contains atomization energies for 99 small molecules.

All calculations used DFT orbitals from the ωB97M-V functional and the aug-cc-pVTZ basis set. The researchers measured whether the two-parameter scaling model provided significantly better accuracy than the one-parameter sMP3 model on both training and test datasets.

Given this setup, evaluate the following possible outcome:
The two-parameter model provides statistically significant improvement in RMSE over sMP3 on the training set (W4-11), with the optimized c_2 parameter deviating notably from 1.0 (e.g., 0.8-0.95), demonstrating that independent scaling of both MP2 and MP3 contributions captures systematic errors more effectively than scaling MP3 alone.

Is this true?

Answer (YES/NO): NO